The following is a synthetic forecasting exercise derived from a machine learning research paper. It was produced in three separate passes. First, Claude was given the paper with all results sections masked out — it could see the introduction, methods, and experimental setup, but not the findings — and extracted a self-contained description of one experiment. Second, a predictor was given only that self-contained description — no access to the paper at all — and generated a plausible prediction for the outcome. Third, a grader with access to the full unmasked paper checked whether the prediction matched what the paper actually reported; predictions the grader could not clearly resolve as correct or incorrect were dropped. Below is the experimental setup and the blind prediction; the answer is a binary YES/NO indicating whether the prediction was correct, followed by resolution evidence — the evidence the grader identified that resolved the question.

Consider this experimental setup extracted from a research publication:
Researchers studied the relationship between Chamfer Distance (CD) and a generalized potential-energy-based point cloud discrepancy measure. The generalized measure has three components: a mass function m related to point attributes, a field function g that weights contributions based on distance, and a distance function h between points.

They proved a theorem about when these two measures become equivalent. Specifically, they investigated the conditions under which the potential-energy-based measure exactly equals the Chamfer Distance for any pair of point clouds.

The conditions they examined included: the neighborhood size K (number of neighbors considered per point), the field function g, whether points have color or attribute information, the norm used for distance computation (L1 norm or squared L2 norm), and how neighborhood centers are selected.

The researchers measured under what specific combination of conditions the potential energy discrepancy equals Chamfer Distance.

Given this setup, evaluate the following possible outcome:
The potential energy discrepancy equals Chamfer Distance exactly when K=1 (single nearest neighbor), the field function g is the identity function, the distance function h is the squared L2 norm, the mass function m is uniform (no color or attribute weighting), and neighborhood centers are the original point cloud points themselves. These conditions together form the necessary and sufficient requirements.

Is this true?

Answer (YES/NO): NO